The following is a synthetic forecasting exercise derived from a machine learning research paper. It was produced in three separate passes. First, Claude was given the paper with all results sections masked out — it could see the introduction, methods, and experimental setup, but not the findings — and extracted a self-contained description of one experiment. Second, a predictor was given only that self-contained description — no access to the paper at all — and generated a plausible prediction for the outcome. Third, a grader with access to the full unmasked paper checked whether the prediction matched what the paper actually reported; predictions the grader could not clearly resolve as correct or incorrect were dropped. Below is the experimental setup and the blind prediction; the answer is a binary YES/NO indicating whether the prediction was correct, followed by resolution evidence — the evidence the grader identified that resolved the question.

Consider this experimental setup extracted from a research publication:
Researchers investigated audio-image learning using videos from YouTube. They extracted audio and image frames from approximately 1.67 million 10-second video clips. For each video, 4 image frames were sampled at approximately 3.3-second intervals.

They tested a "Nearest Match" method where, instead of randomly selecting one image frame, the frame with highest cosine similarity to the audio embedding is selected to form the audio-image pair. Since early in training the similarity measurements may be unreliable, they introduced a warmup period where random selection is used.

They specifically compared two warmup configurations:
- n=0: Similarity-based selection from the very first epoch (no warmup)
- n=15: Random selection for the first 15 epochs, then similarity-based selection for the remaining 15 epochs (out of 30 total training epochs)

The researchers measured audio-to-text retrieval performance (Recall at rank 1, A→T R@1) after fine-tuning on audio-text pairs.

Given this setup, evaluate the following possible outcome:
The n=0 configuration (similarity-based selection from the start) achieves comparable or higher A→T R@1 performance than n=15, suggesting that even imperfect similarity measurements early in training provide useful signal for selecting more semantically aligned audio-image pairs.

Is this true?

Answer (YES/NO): NO